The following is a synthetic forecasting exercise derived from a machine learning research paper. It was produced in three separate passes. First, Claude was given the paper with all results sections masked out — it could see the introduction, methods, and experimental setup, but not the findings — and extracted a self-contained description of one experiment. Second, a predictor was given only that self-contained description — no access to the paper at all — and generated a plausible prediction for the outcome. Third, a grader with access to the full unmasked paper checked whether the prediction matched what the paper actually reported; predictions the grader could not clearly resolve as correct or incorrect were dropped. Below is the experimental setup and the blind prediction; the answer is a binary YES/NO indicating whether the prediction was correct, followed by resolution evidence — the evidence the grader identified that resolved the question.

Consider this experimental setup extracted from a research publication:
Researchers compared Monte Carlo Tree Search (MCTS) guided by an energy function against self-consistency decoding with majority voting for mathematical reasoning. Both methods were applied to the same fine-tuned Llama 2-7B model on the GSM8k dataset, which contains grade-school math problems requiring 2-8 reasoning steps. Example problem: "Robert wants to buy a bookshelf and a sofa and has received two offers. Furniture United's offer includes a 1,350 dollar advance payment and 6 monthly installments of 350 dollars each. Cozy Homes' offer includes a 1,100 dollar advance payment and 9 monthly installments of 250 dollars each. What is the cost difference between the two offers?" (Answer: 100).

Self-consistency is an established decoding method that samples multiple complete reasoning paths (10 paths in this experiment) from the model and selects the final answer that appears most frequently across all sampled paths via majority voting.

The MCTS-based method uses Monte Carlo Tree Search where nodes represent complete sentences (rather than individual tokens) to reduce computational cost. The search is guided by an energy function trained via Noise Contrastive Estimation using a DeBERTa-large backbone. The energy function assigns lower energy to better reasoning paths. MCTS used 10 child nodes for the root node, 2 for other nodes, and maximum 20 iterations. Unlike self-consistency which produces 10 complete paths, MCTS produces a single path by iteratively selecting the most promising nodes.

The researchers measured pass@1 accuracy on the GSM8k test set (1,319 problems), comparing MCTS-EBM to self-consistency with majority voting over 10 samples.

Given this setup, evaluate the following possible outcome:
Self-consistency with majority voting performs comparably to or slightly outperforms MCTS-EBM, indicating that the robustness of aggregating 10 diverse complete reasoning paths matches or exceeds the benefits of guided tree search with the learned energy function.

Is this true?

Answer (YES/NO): YES